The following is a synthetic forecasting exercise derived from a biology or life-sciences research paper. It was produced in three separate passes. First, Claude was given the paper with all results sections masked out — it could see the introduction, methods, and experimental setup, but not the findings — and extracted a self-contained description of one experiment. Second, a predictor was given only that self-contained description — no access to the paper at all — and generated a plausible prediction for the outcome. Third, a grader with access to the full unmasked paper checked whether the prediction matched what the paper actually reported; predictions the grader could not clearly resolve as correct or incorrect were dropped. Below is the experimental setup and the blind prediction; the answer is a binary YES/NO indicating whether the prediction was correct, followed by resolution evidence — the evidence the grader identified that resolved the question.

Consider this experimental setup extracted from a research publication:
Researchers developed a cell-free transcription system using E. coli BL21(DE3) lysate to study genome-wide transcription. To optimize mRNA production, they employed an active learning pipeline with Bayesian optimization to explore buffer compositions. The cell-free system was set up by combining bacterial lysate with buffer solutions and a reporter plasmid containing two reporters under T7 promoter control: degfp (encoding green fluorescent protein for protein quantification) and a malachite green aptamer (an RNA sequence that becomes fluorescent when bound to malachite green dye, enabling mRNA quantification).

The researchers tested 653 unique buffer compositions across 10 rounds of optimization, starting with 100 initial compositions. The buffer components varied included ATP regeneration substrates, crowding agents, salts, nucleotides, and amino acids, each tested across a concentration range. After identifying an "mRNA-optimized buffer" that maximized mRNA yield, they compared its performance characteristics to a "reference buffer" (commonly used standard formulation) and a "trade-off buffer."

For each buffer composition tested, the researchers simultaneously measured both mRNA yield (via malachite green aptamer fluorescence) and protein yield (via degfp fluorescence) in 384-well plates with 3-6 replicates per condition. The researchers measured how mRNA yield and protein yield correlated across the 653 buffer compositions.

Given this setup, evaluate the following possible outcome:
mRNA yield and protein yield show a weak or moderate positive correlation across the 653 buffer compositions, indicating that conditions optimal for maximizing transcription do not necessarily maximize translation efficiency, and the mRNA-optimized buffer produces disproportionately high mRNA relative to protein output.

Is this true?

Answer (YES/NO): NO